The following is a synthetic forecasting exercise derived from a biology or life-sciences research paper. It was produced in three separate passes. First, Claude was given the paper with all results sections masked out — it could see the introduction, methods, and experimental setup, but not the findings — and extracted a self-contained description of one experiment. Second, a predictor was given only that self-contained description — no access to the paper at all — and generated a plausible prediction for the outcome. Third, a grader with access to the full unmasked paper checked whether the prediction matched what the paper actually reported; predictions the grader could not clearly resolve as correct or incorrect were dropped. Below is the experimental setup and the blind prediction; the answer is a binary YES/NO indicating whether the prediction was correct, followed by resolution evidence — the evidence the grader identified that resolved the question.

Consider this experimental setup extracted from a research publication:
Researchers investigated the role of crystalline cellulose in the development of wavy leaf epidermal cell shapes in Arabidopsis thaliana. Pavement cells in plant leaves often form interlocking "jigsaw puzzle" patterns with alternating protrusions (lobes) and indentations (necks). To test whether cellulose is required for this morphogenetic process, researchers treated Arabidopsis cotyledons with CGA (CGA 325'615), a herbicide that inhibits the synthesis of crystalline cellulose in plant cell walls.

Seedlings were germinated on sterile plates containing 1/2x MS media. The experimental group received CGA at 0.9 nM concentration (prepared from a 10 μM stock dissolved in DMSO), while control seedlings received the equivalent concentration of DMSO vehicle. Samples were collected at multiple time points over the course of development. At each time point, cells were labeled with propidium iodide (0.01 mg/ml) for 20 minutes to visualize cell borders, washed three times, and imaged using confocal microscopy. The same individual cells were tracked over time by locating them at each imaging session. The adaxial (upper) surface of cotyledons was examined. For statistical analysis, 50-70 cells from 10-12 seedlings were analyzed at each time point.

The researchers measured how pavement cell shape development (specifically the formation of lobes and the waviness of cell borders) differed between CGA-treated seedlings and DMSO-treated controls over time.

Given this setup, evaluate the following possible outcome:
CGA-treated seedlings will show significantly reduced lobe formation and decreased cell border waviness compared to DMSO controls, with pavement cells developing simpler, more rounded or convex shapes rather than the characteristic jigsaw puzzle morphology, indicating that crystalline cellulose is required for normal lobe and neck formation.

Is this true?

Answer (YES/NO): YES